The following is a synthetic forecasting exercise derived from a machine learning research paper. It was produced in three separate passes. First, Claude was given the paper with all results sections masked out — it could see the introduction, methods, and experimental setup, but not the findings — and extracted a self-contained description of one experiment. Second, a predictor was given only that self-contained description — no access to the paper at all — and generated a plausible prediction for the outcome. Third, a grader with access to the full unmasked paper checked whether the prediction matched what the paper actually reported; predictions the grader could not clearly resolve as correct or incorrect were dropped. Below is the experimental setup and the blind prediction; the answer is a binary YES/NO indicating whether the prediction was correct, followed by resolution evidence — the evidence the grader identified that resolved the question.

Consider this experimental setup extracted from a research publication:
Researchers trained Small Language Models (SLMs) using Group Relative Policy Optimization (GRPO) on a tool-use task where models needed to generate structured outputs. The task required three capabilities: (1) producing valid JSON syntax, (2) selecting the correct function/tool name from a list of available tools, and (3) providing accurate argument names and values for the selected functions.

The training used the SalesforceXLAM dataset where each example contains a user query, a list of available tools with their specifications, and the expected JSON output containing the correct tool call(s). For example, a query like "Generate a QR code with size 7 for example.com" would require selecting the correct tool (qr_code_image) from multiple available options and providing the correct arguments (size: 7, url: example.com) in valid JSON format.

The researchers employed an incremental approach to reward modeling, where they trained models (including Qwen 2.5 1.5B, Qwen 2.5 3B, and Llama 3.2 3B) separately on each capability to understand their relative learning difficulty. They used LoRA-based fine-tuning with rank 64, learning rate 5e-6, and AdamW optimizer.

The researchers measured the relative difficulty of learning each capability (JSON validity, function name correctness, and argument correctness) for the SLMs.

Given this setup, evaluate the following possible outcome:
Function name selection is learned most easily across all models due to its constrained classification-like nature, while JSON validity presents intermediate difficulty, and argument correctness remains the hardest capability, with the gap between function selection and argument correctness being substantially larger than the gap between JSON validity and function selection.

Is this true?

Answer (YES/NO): NO